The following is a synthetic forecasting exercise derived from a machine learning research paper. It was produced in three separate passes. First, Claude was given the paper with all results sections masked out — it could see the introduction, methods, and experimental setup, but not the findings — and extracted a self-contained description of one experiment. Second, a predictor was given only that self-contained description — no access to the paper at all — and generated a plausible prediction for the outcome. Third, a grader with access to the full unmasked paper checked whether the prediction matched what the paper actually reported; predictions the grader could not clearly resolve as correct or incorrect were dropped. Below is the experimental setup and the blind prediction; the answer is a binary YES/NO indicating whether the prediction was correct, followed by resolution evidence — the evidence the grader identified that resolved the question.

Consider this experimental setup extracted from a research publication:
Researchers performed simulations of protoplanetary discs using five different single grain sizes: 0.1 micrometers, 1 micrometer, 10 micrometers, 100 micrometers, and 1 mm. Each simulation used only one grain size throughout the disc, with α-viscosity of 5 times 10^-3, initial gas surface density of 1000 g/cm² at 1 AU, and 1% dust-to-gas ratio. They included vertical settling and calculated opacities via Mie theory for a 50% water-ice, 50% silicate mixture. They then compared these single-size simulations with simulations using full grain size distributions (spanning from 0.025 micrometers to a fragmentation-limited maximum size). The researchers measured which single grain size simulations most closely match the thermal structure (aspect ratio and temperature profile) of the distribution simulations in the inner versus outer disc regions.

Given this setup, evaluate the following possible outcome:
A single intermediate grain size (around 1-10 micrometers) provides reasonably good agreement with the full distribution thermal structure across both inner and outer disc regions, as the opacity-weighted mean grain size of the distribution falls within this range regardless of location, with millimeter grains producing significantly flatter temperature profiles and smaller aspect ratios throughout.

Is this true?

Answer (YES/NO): NO